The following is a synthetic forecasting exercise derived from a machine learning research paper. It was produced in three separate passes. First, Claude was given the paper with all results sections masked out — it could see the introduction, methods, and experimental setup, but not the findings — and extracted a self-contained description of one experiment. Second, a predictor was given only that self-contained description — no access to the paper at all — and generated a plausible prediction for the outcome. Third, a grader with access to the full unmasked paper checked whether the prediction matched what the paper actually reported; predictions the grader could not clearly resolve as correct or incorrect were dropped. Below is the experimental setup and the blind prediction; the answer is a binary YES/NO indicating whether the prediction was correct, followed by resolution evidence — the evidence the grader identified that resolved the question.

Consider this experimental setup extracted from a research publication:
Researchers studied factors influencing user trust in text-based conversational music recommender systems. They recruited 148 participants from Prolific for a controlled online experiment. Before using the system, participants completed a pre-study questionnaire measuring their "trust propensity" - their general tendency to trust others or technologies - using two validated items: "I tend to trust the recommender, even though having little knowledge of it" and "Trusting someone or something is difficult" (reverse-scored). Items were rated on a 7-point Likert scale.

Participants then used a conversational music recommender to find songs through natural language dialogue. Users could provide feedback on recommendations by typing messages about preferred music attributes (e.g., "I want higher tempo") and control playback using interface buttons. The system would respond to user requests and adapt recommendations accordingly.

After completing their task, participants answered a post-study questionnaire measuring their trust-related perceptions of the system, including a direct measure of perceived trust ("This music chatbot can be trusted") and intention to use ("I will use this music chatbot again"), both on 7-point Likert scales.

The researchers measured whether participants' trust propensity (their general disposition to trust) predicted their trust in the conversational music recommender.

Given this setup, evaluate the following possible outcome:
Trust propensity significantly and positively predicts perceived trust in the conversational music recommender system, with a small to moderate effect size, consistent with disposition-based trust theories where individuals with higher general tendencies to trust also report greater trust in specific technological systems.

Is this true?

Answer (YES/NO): NO